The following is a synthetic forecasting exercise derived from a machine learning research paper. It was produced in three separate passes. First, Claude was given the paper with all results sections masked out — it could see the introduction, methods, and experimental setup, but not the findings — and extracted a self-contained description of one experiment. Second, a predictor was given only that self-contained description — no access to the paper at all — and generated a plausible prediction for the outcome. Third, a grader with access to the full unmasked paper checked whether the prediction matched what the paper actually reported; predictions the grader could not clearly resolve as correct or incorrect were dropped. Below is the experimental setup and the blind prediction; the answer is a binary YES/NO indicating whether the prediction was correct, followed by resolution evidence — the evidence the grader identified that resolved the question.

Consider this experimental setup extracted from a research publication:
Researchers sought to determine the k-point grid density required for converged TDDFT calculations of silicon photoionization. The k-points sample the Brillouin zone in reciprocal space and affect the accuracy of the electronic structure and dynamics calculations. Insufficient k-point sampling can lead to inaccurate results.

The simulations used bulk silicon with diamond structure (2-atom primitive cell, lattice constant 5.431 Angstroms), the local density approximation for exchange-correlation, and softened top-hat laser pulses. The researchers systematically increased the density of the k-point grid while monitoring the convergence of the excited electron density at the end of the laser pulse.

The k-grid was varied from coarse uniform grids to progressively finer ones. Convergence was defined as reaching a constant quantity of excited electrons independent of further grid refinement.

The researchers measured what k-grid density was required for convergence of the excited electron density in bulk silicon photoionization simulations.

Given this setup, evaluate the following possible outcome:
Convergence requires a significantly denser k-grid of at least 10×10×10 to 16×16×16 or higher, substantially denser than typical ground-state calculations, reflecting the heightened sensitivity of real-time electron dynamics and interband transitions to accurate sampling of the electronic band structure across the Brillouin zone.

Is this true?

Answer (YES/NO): YES